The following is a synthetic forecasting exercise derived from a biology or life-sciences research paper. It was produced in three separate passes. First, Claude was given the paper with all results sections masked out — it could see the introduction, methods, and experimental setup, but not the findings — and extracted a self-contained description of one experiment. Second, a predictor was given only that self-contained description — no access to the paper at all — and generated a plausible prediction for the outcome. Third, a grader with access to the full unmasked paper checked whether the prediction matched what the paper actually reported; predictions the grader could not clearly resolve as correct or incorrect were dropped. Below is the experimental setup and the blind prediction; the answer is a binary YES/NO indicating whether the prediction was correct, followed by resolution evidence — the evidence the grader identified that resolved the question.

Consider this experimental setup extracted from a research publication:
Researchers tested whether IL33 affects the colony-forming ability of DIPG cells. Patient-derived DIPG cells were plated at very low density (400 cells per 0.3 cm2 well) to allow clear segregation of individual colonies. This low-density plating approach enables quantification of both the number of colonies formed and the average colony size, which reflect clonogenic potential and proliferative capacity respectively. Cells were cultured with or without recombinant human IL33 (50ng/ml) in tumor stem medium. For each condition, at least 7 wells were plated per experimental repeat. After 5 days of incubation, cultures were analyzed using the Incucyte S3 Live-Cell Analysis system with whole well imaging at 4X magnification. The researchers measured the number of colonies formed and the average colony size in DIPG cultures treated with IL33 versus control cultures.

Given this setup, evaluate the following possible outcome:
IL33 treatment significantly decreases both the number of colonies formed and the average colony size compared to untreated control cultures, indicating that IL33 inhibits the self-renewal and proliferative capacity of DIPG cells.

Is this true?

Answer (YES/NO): NO